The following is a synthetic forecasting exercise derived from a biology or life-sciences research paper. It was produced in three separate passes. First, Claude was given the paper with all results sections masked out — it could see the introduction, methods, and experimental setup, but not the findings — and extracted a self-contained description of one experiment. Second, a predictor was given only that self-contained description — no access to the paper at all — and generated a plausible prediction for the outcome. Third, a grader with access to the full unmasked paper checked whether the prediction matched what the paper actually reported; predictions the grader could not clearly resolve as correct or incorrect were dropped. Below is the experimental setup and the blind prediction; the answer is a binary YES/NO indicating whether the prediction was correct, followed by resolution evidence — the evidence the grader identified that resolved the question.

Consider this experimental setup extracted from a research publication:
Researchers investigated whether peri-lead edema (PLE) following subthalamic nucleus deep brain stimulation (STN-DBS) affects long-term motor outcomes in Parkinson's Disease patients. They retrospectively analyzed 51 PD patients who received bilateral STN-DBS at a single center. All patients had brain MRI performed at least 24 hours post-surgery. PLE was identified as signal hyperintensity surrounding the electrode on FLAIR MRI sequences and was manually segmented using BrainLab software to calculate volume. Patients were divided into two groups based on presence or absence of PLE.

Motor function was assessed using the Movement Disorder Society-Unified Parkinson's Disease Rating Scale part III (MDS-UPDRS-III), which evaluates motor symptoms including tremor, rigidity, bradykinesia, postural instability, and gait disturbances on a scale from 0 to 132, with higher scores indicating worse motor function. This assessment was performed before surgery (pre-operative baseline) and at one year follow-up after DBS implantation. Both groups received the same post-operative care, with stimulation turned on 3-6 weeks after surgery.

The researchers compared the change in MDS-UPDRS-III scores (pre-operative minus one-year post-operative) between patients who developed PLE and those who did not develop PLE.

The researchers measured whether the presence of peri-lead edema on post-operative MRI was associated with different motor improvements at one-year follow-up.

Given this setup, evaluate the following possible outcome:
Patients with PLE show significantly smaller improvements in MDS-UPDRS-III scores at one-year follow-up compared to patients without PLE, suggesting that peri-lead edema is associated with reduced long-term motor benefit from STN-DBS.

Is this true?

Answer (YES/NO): NO